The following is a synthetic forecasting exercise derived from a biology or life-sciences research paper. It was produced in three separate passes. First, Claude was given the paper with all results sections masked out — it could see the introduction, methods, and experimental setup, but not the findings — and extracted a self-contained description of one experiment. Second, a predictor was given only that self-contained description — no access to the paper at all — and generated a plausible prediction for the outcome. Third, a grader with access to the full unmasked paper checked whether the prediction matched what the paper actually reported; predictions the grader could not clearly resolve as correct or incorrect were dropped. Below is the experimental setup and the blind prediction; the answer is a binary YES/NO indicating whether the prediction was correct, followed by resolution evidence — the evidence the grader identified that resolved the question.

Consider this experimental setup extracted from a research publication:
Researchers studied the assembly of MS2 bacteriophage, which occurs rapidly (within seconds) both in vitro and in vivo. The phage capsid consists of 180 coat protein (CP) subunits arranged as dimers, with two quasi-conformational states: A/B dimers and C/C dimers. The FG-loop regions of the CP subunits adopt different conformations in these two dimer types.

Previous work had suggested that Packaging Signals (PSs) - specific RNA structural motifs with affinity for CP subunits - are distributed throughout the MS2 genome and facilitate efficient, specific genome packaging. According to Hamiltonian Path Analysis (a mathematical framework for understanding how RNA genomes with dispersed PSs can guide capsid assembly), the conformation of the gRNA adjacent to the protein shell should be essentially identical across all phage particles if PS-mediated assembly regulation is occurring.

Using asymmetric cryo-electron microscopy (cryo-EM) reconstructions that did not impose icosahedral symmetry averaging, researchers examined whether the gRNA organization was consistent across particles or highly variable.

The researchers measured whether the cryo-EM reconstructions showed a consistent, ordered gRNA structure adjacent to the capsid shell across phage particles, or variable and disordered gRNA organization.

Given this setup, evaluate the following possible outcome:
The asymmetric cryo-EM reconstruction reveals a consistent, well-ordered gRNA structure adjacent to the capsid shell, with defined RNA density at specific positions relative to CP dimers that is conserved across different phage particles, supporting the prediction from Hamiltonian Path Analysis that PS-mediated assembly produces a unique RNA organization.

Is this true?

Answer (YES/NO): YES